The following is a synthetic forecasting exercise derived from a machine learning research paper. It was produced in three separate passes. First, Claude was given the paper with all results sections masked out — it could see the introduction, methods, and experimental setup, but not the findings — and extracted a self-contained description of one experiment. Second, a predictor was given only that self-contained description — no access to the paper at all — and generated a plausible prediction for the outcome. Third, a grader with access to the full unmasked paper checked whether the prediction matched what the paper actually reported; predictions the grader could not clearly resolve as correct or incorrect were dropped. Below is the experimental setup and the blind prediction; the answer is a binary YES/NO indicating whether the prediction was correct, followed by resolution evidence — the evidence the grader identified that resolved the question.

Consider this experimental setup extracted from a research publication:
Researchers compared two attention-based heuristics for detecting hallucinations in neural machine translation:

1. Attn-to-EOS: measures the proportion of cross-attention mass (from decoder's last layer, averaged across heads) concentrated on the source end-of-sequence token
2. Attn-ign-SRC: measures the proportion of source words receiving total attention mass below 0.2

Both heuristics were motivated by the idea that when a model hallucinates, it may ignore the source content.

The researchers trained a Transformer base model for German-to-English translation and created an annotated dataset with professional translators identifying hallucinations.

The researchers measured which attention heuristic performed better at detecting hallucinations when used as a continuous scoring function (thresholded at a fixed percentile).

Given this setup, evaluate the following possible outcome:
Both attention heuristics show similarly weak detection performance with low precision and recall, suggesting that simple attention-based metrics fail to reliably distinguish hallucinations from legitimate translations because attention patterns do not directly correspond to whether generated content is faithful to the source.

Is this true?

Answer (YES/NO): NO